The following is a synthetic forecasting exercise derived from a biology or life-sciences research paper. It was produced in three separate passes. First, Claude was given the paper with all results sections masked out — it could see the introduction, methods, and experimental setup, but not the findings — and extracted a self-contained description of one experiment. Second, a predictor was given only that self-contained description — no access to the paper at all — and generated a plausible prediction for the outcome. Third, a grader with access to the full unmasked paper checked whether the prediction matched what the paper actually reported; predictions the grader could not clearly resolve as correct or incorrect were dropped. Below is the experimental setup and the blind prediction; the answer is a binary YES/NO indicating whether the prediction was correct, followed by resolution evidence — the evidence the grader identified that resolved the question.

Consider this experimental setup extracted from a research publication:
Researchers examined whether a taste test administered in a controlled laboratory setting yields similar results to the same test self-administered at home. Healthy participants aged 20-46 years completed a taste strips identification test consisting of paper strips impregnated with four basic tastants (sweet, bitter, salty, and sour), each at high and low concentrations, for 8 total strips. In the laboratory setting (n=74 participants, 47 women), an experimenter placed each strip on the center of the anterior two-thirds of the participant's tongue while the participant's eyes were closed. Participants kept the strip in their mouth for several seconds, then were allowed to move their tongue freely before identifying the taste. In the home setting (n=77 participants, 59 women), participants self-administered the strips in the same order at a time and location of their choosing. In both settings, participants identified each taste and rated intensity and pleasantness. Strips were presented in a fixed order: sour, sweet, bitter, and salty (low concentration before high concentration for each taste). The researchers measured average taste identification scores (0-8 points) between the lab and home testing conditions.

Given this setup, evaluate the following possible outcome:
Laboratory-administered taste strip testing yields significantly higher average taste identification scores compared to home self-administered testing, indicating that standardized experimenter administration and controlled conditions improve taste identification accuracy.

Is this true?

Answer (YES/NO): NO